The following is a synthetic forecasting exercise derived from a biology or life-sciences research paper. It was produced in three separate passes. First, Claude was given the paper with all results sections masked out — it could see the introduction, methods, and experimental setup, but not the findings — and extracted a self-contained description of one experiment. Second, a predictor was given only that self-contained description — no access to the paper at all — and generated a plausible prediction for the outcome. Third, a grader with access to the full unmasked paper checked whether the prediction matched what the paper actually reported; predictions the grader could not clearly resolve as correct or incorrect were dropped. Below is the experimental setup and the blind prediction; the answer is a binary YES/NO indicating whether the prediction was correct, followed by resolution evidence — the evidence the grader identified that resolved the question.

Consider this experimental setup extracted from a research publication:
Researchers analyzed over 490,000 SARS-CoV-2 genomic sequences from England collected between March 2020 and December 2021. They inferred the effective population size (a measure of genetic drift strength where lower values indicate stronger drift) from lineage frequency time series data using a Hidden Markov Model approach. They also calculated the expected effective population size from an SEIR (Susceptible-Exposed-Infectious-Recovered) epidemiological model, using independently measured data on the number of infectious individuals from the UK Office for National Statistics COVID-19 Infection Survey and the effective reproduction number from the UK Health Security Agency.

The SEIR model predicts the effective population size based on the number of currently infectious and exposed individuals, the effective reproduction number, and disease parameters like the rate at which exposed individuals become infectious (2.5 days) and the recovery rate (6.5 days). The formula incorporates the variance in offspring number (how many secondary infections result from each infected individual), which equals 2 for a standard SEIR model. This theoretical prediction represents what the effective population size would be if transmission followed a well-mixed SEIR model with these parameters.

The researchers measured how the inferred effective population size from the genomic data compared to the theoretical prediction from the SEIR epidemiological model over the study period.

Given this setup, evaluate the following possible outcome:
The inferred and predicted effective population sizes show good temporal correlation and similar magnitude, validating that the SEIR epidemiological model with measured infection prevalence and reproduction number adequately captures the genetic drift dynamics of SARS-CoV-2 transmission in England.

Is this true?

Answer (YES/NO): NO